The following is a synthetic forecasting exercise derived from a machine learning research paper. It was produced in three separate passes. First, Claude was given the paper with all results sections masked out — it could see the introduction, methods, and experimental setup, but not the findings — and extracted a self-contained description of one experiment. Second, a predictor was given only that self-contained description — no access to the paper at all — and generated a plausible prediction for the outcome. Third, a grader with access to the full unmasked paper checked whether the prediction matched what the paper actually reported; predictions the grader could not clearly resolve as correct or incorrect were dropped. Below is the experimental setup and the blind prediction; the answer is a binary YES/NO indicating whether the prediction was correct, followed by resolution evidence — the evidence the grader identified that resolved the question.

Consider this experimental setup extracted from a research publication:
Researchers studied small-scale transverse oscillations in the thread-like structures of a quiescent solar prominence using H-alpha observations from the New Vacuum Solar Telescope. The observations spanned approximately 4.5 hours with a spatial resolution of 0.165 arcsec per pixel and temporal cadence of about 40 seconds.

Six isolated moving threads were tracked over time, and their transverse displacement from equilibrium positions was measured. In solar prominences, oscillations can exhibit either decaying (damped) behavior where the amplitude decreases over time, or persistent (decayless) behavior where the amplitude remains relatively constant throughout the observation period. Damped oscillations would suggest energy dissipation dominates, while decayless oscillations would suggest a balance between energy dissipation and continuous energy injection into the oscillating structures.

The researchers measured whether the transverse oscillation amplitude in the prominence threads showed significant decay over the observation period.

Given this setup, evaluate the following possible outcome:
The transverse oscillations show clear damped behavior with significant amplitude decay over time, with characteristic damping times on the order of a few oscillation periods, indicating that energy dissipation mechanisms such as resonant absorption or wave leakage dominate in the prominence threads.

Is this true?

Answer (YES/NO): NO